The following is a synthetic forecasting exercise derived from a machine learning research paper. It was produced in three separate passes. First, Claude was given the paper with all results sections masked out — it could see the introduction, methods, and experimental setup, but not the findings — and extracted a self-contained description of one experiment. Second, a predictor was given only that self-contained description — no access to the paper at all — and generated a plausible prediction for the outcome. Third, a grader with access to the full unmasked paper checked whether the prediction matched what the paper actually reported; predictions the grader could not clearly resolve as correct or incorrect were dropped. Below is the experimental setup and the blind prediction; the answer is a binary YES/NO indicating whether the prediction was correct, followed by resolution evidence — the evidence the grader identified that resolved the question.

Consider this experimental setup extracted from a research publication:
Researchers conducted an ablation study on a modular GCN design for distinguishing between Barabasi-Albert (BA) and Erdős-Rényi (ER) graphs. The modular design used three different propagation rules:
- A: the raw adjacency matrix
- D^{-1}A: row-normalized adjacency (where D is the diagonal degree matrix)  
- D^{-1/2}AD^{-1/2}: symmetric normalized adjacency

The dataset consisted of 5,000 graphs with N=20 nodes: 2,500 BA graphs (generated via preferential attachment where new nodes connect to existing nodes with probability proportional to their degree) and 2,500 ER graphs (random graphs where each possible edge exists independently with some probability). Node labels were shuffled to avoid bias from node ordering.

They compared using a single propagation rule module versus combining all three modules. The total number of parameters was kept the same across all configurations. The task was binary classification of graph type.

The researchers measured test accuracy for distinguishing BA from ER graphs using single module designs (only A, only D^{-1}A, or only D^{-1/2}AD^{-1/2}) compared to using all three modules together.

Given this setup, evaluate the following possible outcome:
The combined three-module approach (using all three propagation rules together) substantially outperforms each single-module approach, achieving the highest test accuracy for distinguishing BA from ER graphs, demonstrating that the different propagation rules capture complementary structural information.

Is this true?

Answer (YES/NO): YES